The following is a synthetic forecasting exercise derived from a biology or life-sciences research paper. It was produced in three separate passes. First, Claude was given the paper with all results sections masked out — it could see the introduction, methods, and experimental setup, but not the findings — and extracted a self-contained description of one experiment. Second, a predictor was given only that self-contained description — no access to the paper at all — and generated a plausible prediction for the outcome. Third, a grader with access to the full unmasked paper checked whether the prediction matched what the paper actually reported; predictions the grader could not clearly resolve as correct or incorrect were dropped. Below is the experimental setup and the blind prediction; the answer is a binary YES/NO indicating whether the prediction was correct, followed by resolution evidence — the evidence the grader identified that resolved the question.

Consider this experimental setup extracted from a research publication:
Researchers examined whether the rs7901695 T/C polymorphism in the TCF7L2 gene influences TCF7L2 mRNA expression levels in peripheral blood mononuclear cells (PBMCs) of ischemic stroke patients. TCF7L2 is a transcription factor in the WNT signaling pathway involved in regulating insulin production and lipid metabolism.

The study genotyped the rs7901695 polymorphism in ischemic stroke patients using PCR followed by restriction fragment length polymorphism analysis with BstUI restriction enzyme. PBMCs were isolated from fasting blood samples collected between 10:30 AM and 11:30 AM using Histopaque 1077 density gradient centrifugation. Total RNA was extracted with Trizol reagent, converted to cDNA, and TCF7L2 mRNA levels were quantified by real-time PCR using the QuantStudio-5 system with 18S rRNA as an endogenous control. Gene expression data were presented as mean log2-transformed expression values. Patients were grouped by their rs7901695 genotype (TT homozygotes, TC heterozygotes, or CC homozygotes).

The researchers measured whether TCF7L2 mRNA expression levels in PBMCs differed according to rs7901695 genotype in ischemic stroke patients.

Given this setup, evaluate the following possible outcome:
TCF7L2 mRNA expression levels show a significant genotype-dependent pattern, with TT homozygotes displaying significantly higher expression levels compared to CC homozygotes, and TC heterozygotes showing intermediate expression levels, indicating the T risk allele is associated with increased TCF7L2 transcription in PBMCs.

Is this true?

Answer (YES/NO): NO